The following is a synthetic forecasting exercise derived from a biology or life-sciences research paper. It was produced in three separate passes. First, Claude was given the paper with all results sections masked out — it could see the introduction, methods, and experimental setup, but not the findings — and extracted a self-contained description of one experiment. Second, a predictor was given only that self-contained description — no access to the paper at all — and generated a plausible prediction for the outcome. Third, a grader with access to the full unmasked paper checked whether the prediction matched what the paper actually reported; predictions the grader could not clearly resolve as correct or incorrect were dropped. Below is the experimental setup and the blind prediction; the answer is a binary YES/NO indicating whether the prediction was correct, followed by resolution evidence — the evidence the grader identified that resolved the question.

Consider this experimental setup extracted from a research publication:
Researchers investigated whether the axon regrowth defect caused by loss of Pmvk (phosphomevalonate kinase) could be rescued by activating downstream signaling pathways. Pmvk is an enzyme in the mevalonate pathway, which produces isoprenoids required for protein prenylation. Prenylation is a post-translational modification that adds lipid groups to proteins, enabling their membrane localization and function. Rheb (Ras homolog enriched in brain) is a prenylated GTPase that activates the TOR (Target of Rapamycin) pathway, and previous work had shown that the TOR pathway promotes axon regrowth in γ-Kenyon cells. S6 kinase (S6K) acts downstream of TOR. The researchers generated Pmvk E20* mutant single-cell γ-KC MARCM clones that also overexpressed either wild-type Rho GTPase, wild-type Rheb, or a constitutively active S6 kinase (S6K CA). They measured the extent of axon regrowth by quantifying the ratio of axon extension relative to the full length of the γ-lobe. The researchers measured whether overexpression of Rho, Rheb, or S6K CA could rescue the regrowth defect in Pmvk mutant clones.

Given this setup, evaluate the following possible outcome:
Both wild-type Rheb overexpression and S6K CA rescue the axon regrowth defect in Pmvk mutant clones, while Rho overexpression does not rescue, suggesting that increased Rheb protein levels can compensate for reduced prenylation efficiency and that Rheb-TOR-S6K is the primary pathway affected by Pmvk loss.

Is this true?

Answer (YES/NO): NO